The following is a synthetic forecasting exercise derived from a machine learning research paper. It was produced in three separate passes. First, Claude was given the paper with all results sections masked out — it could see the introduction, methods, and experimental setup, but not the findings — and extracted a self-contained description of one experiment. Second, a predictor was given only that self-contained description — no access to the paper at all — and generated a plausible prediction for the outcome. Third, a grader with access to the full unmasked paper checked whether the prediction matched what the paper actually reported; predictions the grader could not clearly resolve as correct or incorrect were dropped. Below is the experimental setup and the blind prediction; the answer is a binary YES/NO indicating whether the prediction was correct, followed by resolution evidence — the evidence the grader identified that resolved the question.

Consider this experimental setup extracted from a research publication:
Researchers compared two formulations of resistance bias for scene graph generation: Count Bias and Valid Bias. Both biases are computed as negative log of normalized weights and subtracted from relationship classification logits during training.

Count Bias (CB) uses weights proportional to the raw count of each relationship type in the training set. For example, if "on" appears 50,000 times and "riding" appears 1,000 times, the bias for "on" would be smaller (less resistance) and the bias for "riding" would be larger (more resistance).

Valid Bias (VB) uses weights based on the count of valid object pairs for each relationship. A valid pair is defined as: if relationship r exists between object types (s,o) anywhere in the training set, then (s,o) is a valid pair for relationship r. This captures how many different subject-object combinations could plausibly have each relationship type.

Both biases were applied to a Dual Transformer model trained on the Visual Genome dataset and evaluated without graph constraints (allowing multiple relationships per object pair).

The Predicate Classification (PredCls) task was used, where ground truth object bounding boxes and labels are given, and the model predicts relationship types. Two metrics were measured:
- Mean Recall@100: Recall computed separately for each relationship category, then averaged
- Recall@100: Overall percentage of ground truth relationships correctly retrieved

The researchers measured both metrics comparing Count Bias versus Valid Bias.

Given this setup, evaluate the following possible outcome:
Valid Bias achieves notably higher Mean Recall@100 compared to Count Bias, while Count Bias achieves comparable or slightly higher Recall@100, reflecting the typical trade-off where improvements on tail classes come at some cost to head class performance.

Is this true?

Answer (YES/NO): NO